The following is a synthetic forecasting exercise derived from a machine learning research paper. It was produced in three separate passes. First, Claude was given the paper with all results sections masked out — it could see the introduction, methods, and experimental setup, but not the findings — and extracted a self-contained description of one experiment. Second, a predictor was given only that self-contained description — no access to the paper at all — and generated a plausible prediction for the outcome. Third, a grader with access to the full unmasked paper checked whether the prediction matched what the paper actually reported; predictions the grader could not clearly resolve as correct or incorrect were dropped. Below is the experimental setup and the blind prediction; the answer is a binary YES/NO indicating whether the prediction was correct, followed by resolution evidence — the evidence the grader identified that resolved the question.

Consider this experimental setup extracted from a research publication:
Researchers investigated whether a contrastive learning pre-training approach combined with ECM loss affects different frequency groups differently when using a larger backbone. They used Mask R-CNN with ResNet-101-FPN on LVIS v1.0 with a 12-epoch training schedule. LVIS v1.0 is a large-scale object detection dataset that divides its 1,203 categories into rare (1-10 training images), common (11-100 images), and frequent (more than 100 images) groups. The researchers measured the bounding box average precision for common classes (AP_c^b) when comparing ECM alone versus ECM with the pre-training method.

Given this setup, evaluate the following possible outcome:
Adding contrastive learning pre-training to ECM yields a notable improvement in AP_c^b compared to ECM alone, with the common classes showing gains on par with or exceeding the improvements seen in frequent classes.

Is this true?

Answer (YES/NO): NO